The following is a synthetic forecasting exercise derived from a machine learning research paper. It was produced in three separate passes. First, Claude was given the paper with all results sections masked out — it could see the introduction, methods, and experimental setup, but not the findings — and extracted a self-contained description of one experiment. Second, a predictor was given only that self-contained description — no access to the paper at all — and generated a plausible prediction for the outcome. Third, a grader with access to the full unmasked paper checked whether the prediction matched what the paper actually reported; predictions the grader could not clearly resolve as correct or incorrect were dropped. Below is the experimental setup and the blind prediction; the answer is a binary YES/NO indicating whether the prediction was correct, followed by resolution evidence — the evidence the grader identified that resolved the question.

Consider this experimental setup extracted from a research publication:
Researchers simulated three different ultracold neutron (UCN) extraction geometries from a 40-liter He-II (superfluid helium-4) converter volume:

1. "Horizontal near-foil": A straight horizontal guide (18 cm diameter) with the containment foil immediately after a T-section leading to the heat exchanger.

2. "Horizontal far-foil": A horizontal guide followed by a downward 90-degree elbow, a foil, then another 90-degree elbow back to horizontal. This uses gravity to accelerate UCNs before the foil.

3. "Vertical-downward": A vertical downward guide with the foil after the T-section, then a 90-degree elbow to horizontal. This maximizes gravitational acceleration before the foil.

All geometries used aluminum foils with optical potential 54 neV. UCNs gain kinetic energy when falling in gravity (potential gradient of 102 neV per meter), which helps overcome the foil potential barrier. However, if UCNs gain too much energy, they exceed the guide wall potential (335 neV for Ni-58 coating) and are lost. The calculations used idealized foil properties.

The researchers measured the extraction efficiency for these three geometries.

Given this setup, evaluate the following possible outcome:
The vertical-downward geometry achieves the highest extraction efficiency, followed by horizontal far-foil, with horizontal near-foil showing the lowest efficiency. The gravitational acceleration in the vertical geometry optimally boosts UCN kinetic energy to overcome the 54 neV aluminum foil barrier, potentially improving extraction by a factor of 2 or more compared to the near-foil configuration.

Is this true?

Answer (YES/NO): NO